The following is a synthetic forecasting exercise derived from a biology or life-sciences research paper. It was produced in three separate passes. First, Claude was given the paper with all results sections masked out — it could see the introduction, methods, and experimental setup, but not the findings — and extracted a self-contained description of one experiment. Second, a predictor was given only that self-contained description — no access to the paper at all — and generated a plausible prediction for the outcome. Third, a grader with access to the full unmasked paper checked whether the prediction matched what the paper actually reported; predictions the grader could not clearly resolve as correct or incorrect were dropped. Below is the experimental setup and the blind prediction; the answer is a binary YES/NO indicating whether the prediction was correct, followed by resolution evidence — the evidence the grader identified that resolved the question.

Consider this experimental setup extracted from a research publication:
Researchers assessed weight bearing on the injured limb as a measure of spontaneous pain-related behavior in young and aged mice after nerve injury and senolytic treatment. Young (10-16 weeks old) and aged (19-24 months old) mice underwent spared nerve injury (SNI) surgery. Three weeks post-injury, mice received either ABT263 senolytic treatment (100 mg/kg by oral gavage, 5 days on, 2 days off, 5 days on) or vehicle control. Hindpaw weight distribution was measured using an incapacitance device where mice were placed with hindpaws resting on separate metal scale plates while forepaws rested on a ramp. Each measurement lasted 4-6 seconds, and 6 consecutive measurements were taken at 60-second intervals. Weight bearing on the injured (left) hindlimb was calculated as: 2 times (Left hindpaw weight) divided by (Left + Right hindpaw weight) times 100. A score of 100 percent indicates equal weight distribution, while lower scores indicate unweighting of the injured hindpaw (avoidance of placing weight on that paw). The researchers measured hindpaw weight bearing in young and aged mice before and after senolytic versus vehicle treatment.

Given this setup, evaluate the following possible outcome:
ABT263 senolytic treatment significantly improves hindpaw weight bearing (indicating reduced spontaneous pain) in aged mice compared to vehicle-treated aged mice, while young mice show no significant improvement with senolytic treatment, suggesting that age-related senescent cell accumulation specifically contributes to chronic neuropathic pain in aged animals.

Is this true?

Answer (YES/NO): NO